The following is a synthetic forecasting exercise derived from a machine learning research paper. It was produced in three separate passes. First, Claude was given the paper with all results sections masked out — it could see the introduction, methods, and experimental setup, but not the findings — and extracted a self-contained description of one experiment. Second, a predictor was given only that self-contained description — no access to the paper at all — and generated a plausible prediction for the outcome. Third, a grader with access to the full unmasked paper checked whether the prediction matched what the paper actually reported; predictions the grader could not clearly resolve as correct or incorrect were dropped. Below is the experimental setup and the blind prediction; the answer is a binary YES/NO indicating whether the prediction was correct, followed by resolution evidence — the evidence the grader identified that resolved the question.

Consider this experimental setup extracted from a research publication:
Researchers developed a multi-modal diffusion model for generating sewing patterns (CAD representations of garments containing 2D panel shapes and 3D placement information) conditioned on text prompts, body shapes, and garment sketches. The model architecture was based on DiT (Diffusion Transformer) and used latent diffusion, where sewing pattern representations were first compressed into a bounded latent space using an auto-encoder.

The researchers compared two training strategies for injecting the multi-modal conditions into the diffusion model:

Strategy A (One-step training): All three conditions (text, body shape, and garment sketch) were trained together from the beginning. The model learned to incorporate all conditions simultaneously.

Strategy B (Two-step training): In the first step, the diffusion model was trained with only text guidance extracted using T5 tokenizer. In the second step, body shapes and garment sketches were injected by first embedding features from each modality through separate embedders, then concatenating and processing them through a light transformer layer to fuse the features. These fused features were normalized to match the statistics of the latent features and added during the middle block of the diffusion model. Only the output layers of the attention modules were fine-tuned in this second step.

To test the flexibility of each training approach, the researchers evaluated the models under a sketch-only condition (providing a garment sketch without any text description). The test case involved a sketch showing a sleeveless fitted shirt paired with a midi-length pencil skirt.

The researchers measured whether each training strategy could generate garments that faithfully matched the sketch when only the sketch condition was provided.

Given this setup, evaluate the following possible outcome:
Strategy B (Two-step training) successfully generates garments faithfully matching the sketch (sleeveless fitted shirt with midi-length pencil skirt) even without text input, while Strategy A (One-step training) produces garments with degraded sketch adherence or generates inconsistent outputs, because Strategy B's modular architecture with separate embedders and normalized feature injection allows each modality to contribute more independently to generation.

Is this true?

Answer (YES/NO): YES